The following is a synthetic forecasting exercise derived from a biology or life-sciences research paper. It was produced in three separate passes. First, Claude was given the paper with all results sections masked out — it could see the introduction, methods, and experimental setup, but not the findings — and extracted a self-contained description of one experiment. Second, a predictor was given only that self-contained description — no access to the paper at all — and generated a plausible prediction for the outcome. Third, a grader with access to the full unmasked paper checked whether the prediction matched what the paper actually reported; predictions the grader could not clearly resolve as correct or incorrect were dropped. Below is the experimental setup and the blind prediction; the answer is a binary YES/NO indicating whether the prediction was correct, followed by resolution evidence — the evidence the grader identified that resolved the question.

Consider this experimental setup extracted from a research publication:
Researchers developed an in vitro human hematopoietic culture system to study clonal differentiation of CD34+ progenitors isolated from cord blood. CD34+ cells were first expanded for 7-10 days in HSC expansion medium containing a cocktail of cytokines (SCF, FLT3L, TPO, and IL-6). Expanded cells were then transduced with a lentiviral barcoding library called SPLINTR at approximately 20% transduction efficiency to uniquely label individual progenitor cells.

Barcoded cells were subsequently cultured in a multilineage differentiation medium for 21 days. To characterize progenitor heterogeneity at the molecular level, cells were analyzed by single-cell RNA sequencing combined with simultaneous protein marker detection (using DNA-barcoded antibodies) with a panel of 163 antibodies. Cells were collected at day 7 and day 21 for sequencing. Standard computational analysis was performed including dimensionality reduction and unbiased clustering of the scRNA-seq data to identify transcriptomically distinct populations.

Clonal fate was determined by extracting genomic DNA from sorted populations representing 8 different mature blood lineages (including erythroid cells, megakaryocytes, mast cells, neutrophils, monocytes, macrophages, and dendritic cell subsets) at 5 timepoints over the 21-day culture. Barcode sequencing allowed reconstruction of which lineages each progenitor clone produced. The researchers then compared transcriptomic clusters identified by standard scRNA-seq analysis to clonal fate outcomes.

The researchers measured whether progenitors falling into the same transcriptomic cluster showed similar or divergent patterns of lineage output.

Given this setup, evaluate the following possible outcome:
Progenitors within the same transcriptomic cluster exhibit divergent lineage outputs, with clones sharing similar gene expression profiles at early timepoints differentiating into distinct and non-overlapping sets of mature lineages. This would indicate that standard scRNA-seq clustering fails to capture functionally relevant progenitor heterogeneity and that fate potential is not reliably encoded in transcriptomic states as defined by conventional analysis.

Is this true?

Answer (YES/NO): YES